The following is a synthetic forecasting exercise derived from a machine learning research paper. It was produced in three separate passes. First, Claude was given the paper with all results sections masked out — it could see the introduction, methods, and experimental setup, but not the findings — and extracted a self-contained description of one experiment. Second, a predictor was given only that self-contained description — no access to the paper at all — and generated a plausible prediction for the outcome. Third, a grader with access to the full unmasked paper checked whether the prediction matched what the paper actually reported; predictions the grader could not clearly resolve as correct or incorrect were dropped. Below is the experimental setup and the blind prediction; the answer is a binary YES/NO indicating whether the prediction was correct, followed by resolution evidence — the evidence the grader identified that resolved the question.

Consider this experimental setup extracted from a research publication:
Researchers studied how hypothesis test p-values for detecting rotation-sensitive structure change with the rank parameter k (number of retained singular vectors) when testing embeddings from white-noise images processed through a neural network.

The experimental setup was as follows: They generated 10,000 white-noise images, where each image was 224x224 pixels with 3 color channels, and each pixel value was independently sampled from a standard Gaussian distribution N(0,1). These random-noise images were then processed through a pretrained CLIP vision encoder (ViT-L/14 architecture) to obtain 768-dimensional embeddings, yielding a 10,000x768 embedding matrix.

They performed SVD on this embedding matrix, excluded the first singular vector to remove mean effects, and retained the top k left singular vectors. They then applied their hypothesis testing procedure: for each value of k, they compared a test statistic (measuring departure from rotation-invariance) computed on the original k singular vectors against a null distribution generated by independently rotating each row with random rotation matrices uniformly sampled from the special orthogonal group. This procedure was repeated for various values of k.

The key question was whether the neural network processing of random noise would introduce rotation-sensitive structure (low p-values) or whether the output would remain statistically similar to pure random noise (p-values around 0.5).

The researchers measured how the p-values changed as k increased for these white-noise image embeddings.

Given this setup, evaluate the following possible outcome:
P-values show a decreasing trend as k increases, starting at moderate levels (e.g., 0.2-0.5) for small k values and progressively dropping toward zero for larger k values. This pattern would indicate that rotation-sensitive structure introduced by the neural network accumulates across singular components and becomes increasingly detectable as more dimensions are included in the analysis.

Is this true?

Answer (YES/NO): NO